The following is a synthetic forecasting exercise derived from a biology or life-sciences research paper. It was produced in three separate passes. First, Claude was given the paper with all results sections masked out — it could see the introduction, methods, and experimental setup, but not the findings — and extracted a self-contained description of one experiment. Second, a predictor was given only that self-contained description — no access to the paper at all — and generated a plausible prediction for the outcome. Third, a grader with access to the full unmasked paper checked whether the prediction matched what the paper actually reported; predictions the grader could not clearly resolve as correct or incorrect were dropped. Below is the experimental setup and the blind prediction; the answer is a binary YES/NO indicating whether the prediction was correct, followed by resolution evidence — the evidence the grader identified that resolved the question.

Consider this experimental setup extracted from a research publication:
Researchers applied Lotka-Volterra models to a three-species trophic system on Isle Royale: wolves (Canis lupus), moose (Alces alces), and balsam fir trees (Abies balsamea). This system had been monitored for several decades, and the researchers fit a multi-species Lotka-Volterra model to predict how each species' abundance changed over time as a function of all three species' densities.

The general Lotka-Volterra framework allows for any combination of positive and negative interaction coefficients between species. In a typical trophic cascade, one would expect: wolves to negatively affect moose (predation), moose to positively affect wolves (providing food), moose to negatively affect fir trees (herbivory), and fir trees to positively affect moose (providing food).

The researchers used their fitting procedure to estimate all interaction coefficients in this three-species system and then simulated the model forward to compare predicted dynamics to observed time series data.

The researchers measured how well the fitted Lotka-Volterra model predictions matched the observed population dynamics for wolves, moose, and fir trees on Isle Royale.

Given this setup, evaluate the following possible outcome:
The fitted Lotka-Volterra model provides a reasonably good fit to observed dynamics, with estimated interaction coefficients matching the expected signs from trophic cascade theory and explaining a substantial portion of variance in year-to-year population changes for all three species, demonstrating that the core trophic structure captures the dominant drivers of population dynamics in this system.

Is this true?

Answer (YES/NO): YES